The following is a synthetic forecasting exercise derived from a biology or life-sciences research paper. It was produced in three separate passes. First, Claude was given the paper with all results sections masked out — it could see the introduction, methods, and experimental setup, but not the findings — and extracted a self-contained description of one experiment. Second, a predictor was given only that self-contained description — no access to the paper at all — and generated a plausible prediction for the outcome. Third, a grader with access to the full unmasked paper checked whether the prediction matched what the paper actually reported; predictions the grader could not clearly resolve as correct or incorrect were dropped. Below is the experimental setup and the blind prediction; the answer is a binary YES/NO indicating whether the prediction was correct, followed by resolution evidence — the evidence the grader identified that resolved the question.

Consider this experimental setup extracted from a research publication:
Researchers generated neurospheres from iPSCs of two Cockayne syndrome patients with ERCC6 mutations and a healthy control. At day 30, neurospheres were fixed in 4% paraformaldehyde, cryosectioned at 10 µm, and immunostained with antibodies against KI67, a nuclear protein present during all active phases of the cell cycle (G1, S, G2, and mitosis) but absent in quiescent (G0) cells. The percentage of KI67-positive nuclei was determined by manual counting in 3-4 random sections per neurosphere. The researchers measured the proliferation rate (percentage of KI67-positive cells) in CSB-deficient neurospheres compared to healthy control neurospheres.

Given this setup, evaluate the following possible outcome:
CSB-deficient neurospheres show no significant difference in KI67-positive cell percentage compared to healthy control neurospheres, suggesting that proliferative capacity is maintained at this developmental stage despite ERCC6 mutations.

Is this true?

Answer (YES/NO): YES